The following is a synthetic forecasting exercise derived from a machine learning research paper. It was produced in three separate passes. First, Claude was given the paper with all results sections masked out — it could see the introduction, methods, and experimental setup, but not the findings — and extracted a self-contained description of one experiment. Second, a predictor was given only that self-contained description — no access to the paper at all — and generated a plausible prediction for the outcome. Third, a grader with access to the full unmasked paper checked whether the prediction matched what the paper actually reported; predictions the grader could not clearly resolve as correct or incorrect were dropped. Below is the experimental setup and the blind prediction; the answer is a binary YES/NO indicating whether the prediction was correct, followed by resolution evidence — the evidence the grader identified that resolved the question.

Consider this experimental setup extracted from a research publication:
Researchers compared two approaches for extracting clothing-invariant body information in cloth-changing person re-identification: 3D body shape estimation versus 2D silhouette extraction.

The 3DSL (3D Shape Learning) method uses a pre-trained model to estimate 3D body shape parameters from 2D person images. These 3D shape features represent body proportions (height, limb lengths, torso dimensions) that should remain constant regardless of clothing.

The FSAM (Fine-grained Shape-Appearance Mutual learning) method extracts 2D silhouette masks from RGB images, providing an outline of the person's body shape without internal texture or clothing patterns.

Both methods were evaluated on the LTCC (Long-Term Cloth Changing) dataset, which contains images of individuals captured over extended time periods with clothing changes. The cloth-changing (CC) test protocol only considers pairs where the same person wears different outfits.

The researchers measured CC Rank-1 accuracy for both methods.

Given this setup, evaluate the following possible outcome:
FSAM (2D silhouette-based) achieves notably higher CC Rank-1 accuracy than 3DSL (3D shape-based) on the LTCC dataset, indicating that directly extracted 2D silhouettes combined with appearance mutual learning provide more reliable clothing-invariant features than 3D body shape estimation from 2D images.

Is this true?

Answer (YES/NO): YES